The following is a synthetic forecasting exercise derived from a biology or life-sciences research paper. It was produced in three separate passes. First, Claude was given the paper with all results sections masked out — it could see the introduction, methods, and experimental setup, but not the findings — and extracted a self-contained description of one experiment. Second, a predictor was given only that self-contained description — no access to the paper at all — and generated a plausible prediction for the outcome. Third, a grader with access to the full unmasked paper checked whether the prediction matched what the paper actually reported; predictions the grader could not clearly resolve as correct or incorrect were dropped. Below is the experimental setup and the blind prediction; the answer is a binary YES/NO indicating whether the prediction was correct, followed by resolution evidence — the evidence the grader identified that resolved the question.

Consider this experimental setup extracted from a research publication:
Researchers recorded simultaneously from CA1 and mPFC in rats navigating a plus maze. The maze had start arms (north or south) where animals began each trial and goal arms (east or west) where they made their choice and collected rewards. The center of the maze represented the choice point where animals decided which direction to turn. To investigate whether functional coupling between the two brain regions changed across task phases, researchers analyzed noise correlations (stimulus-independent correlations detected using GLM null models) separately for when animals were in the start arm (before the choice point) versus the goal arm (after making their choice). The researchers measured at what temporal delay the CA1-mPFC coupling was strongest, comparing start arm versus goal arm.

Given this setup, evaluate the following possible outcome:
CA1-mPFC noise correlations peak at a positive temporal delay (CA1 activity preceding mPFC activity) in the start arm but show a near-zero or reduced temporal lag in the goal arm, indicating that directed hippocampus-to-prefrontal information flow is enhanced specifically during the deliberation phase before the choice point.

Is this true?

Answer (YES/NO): NO